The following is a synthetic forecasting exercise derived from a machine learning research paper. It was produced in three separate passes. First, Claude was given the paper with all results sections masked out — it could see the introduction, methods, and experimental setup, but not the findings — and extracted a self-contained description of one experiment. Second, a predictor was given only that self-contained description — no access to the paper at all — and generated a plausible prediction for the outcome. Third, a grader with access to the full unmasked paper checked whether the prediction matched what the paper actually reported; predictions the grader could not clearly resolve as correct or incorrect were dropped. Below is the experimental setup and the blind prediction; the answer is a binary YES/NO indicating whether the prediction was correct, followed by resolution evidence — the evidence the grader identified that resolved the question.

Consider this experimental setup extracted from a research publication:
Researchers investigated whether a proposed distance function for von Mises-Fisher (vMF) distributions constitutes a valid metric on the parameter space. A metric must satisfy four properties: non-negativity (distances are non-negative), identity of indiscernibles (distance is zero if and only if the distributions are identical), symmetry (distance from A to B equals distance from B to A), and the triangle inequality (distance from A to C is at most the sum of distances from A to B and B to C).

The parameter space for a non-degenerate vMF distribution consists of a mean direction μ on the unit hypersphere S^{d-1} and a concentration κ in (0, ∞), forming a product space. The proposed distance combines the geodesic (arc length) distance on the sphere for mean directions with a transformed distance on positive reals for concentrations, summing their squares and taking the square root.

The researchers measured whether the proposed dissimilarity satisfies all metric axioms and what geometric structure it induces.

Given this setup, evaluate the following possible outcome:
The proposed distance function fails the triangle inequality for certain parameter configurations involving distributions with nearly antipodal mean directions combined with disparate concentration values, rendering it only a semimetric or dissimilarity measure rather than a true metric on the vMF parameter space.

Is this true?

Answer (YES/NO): NO